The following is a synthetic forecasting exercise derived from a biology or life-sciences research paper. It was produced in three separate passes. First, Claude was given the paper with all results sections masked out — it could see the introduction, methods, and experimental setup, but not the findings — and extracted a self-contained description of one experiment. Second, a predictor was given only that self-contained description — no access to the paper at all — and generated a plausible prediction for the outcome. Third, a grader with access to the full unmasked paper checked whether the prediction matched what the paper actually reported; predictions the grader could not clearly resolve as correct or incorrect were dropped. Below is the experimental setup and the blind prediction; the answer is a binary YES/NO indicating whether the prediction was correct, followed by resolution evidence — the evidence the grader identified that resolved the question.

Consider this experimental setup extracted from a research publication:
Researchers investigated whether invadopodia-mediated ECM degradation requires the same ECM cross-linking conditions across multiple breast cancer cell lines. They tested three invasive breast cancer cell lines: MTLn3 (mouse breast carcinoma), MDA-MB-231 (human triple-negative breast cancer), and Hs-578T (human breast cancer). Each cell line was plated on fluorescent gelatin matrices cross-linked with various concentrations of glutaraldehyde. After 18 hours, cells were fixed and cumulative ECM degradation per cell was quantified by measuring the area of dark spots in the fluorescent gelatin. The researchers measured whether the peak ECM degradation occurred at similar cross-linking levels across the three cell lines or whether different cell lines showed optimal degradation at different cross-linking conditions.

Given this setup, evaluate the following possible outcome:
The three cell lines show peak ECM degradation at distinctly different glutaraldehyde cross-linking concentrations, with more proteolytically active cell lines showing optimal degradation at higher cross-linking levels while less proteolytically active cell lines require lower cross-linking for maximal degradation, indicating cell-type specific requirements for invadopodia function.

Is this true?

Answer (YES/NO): NO